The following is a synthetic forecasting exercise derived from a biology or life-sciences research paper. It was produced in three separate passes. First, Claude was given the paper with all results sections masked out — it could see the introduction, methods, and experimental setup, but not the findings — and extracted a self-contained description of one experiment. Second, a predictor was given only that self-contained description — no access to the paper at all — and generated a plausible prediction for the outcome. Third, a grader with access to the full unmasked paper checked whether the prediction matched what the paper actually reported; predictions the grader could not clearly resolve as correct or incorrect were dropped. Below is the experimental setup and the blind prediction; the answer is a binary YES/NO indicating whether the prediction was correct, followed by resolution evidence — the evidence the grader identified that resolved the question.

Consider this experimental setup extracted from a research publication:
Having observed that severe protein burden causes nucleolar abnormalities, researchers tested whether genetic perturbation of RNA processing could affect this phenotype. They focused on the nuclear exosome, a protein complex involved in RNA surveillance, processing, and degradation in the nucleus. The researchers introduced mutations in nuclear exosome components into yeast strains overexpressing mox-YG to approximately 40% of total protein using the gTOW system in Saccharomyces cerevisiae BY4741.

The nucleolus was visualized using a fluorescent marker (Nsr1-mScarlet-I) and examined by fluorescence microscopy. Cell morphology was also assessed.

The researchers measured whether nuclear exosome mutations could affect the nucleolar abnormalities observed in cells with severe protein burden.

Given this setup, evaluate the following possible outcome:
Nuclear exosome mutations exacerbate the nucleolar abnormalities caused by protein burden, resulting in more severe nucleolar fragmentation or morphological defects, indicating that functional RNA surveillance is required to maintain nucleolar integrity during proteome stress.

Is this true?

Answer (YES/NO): NO